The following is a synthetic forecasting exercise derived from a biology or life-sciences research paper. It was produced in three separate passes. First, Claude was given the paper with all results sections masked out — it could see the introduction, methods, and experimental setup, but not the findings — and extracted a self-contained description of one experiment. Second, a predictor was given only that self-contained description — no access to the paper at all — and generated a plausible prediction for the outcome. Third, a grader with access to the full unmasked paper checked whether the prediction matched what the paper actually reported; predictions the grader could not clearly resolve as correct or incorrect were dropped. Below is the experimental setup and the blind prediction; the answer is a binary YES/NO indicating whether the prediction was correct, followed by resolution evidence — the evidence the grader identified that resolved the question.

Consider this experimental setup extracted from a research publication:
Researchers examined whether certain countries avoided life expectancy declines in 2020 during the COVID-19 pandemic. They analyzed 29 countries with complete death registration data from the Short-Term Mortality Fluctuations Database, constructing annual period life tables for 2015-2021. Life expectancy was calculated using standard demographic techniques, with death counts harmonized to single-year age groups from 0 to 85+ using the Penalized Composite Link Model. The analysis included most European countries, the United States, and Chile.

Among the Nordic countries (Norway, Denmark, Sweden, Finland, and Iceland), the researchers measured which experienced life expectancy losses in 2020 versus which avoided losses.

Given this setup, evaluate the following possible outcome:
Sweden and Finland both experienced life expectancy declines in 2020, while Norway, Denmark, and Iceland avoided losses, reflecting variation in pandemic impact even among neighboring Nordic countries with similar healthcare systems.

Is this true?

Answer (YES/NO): NO